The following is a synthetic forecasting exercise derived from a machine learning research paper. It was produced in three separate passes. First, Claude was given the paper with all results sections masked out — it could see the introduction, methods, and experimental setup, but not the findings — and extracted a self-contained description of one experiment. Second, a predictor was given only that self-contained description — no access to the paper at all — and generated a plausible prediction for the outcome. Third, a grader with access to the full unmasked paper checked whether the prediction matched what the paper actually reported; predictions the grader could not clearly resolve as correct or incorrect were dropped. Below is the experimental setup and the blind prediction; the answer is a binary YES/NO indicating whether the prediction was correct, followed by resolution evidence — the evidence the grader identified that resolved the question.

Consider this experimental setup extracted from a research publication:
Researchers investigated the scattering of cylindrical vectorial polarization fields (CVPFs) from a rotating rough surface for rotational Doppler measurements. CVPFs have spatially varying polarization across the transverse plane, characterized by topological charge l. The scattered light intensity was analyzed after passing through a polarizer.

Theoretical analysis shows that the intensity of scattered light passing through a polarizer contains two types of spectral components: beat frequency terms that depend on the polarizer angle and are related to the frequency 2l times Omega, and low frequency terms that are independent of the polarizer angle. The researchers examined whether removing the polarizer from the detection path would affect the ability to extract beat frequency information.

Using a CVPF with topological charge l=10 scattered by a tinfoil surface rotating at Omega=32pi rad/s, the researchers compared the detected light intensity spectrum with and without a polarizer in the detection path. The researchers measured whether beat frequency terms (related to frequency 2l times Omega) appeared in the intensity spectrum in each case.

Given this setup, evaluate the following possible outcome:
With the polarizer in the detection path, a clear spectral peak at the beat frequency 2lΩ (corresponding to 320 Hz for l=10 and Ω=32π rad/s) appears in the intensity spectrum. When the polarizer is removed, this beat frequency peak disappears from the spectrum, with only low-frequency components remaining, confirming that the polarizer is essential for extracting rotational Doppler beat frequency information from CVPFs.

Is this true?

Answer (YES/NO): YES